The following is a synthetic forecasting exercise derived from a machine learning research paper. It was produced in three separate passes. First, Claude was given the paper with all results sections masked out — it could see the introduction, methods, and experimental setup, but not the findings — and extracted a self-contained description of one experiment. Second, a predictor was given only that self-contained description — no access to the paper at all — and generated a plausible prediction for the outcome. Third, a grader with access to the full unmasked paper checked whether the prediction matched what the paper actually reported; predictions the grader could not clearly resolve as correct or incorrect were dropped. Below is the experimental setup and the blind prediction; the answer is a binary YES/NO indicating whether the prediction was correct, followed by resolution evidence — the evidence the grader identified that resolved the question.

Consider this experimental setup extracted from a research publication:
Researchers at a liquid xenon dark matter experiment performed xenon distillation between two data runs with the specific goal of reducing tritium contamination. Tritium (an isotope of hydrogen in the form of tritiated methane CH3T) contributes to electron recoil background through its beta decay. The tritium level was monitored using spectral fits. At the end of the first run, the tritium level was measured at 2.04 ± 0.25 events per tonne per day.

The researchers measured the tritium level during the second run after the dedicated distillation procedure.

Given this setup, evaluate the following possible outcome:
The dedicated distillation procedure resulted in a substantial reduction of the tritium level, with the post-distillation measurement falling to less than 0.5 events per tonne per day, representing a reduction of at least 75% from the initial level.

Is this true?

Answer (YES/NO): YES